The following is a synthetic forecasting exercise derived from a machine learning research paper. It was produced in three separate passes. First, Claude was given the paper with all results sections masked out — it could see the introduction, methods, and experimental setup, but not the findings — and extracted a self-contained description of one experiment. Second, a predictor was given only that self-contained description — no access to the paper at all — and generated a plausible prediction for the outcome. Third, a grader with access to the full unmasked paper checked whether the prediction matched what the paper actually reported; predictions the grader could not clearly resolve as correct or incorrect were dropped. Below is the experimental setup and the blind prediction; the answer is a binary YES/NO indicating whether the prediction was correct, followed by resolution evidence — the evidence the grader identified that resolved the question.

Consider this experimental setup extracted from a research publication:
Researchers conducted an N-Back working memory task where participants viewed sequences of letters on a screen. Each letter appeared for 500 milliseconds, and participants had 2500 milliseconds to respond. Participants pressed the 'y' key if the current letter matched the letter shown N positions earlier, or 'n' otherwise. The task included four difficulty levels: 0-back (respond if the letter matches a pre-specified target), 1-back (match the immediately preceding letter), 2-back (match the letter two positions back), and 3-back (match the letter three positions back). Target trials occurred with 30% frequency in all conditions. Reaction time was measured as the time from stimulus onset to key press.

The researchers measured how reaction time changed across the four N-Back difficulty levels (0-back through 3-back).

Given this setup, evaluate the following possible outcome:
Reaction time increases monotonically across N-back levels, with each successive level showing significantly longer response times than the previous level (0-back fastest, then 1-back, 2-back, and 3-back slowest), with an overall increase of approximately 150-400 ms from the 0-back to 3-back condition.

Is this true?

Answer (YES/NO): NO